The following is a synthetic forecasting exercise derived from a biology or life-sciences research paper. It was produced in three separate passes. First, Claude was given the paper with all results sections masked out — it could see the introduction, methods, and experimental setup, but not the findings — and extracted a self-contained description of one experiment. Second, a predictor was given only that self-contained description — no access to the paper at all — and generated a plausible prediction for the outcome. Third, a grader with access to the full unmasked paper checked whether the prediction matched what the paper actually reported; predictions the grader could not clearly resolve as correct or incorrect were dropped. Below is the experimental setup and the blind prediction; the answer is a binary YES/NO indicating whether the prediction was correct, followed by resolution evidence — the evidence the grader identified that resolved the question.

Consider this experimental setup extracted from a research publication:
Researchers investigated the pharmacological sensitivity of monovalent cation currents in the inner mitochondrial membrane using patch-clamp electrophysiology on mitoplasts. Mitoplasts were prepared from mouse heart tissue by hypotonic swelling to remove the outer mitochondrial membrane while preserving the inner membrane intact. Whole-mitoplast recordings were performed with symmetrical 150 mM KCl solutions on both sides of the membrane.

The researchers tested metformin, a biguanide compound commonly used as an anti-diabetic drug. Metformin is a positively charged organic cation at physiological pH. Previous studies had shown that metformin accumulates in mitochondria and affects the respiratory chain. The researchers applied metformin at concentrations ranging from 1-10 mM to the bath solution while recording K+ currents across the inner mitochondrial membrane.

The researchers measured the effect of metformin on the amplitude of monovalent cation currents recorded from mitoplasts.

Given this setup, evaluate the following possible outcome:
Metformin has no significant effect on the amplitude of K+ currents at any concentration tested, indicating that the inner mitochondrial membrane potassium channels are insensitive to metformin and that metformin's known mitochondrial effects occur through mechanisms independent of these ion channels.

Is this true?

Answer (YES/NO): NO